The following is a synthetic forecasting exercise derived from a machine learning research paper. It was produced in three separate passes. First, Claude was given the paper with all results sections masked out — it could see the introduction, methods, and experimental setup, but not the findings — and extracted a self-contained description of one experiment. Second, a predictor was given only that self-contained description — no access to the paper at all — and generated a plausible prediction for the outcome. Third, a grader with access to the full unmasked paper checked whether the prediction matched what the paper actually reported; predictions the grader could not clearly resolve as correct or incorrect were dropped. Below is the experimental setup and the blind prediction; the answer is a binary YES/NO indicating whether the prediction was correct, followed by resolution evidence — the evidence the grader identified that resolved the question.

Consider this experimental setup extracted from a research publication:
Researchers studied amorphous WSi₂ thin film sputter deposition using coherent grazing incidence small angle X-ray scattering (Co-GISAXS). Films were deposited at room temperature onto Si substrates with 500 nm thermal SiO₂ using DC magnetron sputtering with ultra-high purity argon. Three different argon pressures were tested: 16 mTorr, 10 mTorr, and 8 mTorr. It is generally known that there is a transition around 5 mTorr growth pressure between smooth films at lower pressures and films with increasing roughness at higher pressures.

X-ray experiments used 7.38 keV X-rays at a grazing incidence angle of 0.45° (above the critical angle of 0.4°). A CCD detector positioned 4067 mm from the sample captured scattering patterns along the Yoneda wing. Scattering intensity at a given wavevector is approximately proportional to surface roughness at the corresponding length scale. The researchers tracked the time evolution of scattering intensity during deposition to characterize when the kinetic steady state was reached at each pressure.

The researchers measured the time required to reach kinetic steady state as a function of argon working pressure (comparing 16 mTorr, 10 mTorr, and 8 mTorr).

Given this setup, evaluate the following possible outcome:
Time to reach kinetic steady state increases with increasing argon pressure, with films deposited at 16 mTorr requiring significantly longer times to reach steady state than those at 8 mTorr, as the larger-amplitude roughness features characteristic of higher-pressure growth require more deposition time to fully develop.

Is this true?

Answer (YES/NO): NO